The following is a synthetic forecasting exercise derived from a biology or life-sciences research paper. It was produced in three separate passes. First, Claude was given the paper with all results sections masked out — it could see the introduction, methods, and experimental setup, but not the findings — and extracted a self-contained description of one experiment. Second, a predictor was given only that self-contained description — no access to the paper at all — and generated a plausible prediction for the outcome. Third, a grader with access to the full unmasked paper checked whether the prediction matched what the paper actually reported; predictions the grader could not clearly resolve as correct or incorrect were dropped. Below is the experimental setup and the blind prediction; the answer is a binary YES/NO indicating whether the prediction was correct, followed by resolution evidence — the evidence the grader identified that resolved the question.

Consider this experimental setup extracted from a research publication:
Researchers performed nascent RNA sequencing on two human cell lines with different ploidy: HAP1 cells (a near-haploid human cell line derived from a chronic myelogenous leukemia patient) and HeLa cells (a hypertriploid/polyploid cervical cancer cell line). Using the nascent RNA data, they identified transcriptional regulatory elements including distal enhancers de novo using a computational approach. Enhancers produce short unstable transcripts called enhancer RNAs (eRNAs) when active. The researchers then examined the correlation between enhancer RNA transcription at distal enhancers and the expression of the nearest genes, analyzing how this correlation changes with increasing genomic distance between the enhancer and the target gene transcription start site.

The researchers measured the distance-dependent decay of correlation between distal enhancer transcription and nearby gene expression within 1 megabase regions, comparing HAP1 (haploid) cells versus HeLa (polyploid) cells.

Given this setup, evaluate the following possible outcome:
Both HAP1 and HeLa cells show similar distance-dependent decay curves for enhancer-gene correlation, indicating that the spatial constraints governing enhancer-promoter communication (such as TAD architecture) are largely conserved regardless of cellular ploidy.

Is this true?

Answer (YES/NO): NO